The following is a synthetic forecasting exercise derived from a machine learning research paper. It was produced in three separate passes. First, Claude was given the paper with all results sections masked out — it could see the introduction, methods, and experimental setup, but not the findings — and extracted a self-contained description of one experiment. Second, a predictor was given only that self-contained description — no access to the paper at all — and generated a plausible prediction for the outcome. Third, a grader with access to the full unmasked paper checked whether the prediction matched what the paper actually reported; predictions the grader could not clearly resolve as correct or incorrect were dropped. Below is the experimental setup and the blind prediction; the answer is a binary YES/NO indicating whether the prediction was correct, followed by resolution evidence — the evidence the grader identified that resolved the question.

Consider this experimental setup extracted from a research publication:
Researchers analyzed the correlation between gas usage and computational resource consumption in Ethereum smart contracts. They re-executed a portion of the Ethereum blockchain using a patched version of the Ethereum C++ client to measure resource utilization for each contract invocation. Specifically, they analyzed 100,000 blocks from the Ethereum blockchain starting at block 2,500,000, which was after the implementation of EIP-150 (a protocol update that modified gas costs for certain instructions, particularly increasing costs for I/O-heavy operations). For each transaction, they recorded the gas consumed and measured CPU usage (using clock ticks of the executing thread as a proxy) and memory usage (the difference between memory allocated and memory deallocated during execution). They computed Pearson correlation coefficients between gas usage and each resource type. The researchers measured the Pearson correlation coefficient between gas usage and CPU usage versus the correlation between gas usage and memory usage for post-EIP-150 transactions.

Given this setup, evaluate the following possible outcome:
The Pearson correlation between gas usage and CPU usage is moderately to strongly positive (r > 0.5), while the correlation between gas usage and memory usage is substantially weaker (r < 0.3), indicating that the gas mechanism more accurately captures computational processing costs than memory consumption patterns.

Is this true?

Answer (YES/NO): NO